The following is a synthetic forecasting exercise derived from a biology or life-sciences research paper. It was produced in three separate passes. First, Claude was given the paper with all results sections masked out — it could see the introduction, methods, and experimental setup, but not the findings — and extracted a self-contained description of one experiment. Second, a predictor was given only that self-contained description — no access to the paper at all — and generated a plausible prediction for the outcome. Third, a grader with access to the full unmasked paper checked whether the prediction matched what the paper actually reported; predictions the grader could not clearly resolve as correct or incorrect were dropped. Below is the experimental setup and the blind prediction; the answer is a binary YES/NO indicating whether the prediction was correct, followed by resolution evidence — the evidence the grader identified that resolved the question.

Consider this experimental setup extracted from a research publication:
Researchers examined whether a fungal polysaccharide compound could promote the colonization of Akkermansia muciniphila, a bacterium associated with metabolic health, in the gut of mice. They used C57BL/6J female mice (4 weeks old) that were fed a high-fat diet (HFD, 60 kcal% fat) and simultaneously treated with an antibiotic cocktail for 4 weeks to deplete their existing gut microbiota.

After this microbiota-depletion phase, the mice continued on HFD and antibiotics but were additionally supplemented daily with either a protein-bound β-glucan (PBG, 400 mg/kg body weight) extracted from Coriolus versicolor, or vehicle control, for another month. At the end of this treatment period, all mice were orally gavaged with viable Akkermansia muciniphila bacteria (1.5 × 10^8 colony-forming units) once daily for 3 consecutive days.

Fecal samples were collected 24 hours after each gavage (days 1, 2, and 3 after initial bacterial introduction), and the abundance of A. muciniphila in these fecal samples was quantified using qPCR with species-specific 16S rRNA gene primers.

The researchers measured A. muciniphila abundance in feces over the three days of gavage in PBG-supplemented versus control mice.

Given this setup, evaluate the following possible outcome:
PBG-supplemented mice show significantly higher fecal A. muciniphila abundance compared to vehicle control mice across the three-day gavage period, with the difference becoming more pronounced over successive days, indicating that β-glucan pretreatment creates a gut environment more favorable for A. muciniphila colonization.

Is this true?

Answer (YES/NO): NO